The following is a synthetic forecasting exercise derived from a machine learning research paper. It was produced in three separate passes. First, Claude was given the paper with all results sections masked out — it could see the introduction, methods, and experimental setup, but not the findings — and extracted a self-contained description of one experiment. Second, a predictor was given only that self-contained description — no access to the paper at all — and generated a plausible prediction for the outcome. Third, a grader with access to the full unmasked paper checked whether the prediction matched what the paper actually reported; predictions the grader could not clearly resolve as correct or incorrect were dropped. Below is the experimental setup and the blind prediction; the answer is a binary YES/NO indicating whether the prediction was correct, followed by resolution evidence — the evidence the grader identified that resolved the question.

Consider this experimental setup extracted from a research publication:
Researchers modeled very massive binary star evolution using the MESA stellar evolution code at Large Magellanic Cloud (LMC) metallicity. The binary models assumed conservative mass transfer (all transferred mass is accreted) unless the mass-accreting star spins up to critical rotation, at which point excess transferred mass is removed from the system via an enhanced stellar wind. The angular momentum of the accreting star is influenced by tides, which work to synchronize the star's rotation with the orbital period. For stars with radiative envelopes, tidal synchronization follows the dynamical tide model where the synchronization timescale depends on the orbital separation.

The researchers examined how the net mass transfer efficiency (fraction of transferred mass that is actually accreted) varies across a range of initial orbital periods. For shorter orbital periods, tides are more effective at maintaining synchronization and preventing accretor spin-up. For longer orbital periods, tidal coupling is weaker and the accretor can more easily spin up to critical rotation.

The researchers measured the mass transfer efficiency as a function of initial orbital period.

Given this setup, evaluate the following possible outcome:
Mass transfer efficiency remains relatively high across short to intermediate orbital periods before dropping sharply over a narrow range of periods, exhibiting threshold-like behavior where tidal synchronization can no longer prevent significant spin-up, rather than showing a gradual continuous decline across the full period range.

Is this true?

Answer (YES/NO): NO